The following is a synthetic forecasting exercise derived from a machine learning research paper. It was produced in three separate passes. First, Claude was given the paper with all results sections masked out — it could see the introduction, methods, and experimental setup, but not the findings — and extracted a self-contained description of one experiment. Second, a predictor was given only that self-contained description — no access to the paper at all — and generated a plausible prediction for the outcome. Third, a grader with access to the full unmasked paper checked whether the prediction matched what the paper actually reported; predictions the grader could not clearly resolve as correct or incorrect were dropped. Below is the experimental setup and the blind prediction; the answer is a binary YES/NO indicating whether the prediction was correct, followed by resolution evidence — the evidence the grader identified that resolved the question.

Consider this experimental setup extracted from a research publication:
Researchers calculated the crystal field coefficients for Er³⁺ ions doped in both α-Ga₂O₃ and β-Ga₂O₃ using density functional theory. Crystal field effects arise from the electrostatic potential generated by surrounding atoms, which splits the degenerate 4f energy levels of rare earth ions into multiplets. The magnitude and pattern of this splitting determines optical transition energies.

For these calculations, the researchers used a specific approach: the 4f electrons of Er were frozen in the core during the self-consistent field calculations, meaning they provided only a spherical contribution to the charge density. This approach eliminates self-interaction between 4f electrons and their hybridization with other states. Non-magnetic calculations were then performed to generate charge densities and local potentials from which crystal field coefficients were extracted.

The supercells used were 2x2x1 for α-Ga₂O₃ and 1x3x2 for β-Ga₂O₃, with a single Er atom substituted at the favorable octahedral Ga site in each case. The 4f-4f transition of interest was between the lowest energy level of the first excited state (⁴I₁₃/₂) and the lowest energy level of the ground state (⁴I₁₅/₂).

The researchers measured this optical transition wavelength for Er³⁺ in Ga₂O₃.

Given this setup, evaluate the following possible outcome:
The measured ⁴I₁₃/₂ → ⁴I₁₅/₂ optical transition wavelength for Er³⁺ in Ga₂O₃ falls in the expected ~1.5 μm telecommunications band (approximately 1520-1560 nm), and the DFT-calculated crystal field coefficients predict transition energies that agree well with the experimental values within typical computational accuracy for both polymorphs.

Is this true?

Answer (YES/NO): YES